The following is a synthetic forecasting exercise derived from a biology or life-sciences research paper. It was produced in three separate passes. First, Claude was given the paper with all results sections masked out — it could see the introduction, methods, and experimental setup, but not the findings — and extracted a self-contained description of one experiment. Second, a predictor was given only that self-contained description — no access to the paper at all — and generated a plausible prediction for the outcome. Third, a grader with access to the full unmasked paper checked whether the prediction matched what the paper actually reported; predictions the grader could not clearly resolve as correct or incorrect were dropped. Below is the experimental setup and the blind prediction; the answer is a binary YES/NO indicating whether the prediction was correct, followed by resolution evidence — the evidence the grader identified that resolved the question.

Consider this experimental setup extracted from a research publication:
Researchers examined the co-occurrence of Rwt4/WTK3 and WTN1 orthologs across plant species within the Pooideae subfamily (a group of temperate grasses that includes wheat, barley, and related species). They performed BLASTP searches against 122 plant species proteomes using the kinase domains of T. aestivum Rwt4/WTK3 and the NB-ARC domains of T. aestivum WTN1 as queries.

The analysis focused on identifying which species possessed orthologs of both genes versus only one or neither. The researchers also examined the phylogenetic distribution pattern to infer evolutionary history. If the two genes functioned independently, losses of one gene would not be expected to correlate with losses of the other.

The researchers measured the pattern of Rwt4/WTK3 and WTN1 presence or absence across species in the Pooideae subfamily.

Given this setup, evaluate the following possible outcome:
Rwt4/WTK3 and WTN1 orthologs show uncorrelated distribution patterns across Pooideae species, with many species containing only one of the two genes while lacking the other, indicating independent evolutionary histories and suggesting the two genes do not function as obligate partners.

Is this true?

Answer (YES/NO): NO